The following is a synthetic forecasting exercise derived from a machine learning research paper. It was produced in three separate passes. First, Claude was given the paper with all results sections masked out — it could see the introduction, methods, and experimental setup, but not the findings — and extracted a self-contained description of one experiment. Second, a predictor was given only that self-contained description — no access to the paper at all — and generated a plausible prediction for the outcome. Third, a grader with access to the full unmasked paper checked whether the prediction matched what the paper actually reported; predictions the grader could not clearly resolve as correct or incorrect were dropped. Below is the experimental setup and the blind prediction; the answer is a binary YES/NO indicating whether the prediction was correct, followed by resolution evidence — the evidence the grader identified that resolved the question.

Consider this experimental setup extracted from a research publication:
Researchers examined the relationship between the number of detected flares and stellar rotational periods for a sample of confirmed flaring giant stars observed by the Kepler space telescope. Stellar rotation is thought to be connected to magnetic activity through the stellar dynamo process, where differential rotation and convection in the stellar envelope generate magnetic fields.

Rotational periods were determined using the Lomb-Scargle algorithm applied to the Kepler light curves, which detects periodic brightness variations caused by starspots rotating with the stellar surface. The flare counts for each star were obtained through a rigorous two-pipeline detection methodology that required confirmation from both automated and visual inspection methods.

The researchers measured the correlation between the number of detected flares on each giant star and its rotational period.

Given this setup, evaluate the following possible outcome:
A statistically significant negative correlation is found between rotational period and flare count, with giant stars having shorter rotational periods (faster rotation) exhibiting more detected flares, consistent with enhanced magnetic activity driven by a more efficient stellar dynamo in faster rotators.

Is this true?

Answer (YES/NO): NO